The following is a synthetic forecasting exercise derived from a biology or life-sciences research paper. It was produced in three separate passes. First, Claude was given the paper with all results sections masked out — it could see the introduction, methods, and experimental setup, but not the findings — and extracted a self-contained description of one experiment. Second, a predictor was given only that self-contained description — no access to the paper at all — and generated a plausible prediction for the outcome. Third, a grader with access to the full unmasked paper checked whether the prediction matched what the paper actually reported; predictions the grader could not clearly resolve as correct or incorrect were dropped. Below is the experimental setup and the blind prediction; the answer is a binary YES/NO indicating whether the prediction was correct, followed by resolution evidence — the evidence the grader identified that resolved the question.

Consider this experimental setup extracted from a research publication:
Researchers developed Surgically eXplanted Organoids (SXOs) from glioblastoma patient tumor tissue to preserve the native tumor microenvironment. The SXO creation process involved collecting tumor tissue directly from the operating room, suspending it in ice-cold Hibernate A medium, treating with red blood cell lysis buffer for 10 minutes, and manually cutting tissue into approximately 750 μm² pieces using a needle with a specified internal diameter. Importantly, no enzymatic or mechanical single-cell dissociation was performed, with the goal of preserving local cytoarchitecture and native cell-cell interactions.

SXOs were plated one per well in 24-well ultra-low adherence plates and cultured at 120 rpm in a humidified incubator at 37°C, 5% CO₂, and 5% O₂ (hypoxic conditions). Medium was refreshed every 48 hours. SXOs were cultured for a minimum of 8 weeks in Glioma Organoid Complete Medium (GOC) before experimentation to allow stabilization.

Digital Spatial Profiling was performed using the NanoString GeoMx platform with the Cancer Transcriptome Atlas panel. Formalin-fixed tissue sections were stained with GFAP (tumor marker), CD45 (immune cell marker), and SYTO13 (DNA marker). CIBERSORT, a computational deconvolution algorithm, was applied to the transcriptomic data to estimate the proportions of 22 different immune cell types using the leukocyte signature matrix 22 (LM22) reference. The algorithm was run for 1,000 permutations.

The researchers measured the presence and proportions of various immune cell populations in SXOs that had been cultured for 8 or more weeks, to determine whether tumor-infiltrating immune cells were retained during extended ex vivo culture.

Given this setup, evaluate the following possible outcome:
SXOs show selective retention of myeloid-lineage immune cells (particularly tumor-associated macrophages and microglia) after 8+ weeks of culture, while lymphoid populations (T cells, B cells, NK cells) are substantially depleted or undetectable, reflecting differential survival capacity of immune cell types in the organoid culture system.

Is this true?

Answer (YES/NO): NO